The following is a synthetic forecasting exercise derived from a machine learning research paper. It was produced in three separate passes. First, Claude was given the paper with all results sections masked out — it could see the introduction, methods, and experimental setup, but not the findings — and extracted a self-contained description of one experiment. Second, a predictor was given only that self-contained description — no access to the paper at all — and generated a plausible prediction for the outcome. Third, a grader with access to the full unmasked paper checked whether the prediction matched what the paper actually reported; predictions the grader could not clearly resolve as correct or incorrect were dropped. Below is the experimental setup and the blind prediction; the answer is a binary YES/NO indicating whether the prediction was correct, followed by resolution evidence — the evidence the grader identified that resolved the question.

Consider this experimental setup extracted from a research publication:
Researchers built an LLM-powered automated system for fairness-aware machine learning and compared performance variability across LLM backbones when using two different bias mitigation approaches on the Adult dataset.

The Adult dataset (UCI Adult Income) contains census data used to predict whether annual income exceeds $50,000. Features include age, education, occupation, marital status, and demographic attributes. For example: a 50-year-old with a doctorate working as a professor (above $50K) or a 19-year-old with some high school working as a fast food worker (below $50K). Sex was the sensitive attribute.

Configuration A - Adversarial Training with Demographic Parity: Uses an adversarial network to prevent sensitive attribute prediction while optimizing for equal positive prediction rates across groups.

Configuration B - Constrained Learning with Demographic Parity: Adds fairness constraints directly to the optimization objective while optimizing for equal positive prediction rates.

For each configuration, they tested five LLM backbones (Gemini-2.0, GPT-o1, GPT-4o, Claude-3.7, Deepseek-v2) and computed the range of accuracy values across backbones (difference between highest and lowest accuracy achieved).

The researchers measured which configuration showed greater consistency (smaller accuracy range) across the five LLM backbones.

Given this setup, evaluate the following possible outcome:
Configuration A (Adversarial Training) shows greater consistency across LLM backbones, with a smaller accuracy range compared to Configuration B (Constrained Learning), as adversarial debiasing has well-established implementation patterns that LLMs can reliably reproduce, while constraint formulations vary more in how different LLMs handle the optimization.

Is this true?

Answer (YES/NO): NO